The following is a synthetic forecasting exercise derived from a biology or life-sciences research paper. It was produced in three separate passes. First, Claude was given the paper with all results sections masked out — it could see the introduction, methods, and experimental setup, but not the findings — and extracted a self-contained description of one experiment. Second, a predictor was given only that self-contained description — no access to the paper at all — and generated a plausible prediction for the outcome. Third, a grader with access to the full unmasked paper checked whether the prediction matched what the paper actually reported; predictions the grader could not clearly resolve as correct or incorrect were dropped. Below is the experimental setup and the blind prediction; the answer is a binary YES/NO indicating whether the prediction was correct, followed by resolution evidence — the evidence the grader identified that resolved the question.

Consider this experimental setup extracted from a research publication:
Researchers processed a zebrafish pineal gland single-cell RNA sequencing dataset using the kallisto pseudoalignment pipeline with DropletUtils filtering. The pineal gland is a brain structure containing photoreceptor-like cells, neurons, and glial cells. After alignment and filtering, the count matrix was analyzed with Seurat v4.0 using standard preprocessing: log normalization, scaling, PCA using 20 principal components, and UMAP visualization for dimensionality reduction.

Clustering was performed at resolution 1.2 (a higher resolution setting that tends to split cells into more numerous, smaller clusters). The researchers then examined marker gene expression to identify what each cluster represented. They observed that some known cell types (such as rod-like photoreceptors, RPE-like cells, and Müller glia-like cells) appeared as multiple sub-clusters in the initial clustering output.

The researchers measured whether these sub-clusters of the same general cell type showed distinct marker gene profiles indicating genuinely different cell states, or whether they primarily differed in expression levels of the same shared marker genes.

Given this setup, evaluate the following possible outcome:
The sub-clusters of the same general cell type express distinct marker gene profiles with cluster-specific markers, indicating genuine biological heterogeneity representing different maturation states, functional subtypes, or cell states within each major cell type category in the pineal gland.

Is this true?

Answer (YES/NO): NO